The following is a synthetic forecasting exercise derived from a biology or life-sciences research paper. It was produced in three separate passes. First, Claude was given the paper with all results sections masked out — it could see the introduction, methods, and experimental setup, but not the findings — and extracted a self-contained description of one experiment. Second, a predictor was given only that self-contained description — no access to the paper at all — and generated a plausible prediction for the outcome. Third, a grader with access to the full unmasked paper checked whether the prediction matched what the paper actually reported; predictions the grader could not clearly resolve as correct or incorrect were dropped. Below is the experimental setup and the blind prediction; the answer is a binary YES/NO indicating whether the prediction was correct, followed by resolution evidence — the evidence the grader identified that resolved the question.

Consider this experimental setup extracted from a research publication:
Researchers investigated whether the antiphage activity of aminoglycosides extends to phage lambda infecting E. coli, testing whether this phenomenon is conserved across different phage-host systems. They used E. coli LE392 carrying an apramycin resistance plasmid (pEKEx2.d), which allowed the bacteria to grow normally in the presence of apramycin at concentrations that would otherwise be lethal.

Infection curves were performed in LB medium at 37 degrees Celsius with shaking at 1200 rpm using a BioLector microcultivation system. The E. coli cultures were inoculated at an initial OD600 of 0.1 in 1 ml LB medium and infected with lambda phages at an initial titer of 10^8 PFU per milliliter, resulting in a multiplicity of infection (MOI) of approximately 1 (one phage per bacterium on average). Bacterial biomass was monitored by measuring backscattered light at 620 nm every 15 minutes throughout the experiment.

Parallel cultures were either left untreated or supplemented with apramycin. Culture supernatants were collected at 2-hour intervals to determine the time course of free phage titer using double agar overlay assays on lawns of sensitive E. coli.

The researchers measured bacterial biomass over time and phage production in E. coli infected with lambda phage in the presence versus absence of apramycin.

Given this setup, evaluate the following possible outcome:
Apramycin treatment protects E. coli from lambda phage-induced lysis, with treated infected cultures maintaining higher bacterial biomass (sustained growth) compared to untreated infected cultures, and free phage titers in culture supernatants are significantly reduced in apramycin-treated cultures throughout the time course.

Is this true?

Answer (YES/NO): YES